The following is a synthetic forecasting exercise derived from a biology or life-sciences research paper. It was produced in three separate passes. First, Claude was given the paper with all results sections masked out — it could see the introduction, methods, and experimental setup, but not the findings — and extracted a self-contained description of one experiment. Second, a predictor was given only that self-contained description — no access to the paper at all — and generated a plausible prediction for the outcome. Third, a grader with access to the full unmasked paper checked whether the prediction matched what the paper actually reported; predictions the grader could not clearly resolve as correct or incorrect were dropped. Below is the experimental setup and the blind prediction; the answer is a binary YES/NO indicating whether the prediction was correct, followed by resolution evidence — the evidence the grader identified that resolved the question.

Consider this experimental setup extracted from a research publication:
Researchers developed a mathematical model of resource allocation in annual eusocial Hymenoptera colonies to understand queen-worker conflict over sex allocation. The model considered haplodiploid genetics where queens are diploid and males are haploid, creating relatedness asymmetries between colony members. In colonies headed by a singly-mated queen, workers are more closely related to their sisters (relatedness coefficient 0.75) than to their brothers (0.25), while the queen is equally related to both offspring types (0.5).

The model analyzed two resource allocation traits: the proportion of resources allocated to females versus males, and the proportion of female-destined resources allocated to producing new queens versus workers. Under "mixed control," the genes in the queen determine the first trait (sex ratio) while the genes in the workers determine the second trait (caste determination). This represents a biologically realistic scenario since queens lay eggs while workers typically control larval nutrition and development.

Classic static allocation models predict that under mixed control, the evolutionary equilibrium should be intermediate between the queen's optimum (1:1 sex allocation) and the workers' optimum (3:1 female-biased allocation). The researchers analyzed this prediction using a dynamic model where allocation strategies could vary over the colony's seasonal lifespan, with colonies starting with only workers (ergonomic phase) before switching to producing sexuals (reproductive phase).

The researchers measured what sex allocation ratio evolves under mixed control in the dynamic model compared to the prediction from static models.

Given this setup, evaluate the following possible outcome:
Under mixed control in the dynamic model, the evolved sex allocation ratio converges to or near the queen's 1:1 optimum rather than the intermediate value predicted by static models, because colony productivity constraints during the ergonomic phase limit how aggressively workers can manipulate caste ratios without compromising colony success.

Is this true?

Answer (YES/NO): NO